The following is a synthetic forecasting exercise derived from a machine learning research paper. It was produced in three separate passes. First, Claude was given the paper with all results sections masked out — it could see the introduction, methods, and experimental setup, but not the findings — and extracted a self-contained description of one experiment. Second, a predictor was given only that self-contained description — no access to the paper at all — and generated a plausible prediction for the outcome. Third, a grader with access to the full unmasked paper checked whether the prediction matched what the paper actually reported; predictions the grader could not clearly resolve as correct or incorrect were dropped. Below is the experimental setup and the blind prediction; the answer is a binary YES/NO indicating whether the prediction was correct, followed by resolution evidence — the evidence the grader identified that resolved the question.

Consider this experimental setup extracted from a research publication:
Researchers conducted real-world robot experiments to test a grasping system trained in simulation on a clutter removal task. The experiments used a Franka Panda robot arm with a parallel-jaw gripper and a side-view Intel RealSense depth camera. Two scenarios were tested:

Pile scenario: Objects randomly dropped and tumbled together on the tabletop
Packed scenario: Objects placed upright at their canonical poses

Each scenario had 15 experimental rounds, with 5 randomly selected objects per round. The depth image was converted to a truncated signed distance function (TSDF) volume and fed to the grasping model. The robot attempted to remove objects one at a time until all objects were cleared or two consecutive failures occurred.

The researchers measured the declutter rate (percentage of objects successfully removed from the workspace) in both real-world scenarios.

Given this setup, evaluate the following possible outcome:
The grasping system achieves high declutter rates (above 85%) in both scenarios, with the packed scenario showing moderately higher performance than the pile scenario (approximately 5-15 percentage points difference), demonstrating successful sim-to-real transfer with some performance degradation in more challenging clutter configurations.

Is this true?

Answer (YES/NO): NO